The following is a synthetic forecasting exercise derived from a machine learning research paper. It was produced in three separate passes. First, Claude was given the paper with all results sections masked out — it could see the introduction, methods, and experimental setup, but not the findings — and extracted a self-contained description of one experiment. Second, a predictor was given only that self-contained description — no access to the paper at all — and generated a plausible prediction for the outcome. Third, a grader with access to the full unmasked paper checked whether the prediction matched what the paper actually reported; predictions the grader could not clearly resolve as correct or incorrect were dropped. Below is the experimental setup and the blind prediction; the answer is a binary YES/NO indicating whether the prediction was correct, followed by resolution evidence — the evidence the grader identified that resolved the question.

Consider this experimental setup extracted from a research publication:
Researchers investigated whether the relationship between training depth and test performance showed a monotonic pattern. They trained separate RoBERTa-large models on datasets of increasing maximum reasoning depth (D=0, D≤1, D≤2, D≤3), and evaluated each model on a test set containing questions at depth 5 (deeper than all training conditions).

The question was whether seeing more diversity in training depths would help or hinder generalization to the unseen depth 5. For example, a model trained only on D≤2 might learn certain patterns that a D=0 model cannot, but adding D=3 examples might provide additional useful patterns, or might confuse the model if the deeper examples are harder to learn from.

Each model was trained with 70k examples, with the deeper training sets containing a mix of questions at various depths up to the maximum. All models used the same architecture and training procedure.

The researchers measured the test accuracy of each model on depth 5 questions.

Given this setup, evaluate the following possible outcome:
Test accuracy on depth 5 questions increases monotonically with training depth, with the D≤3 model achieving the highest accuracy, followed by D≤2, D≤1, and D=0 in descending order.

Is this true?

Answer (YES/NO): YES